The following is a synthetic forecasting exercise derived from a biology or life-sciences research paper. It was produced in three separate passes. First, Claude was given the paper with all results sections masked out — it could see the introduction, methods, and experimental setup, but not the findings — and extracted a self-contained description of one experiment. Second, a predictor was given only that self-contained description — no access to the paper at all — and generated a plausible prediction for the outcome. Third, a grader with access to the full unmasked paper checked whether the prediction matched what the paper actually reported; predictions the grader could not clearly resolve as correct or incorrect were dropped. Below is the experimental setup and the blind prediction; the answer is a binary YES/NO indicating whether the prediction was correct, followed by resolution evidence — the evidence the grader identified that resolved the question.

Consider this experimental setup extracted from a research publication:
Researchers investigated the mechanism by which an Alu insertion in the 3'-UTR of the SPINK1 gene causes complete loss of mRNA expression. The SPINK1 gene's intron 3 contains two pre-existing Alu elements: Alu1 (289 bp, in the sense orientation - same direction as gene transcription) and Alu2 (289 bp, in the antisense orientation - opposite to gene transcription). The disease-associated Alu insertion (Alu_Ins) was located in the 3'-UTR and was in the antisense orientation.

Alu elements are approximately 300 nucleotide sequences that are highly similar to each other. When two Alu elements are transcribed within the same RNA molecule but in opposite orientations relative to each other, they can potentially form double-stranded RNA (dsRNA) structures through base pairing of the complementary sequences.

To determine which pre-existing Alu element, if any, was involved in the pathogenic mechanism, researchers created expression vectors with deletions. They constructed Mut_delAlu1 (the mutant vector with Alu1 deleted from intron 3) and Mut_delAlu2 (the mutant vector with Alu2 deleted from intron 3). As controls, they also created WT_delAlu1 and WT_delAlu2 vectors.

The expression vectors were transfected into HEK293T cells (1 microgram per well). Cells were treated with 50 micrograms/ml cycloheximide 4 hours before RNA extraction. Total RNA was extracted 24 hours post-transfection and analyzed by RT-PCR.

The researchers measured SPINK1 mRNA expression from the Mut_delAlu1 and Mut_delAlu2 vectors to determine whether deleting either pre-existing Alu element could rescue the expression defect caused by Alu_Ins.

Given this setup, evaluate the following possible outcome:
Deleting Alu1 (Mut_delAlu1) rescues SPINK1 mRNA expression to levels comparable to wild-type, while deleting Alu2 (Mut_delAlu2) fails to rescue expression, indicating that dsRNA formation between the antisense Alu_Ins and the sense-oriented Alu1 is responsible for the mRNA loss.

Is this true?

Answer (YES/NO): NO